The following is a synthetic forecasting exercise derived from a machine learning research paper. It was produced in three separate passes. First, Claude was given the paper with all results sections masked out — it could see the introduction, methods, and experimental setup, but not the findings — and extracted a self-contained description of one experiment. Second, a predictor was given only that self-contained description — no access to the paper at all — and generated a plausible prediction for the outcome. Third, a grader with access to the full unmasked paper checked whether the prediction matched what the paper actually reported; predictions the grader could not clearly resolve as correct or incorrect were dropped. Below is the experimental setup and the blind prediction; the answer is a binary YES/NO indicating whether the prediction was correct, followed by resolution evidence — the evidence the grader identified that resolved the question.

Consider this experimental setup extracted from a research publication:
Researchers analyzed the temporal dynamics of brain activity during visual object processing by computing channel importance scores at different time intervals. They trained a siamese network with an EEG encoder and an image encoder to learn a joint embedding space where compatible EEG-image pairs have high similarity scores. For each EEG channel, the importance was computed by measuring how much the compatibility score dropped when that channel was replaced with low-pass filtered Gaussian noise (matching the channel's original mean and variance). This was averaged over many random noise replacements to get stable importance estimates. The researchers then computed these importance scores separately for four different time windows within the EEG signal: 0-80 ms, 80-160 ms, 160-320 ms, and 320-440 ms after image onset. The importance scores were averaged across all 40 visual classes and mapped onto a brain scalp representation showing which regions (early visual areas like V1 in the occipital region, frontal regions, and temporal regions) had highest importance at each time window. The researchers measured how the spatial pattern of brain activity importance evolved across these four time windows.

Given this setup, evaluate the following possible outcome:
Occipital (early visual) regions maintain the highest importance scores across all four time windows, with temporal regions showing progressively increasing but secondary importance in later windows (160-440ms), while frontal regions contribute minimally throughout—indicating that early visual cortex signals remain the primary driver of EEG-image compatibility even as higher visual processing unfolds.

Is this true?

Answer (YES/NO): NO